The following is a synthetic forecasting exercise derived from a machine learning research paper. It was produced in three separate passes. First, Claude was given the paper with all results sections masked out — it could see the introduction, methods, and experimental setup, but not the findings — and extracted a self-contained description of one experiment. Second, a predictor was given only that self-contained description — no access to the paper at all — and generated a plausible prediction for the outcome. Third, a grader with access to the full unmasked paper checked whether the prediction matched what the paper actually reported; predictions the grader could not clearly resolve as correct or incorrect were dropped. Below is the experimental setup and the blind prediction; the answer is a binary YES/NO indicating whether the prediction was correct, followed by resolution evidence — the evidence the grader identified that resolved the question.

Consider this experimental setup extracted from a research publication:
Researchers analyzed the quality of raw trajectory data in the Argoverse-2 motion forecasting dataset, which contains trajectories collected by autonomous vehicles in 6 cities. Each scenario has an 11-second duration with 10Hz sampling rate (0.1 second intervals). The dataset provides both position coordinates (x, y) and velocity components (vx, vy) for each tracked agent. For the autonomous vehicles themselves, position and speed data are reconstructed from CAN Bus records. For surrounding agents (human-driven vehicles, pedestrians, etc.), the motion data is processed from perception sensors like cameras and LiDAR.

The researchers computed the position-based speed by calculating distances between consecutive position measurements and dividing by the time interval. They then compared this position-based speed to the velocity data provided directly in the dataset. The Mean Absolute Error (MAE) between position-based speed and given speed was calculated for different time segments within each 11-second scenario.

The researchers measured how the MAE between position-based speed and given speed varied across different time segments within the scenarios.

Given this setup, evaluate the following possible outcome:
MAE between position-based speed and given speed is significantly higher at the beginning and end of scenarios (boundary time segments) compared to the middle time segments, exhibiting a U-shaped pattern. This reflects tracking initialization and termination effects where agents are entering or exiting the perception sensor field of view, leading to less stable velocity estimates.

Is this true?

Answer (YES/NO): YES